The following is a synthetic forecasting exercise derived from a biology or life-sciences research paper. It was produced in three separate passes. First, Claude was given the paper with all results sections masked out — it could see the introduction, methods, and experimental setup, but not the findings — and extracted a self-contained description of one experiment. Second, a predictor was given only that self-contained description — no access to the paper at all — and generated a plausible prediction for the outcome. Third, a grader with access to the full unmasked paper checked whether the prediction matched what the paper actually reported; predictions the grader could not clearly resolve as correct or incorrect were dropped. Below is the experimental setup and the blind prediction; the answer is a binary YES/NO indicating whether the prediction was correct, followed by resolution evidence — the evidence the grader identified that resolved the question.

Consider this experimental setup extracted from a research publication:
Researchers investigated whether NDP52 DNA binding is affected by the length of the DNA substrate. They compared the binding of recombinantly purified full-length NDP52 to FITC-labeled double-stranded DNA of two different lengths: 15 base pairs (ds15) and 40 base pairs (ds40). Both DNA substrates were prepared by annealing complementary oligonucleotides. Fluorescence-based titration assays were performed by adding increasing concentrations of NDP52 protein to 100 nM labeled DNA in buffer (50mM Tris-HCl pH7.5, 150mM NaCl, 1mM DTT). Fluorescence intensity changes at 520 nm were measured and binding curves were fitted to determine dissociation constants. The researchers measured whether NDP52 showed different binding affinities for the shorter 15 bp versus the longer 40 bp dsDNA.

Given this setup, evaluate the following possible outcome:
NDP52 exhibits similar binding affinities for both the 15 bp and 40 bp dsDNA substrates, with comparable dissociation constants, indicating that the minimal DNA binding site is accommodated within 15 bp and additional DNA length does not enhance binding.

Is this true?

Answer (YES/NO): YES